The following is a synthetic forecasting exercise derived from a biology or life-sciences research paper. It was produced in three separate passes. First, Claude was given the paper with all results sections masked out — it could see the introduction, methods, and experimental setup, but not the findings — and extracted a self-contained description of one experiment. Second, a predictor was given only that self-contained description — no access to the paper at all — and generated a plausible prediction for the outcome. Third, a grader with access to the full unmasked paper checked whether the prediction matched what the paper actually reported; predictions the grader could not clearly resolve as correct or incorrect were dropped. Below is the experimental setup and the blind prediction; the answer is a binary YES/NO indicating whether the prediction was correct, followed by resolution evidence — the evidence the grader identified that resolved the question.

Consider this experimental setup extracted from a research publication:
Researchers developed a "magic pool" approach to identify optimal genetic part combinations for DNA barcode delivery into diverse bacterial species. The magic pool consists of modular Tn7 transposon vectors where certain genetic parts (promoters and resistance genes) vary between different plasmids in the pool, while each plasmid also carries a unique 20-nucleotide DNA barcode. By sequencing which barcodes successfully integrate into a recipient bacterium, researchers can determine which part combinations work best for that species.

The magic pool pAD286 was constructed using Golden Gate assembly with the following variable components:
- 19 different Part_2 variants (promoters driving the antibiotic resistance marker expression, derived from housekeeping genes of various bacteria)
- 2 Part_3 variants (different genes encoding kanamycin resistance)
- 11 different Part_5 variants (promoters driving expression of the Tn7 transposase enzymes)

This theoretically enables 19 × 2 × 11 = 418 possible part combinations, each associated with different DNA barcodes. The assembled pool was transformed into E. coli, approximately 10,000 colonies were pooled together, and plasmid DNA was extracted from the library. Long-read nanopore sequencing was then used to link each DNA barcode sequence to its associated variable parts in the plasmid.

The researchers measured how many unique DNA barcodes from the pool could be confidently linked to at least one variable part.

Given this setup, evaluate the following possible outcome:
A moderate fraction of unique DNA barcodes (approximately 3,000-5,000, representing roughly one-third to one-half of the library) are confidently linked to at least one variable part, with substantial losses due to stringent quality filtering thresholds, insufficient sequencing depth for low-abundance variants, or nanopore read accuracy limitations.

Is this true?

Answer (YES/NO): NO